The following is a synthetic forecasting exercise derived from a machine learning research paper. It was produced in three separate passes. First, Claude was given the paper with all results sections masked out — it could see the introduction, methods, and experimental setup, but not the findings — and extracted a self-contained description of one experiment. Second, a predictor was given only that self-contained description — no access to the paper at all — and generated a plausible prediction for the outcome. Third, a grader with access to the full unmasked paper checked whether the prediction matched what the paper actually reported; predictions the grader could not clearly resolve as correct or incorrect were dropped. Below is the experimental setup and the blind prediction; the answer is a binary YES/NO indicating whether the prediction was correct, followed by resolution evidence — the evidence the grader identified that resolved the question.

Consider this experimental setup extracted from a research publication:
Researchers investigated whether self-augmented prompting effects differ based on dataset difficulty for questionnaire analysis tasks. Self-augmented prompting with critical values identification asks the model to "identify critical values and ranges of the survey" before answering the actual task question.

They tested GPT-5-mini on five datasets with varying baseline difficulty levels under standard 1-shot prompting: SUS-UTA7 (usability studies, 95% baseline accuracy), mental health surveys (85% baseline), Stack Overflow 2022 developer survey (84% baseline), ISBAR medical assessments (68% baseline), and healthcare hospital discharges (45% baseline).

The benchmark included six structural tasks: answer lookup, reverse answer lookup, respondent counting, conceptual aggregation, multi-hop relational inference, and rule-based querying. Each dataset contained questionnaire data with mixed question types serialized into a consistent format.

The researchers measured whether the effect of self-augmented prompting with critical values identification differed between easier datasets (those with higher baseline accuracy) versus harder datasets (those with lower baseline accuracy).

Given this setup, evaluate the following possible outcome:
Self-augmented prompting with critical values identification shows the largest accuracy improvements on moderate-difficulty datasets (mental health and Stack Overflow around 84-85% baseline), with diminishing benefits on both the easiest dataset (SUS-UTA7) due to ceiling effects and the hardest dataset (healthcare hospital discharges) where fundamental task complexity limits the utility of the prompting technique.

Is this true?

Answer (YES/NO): NO